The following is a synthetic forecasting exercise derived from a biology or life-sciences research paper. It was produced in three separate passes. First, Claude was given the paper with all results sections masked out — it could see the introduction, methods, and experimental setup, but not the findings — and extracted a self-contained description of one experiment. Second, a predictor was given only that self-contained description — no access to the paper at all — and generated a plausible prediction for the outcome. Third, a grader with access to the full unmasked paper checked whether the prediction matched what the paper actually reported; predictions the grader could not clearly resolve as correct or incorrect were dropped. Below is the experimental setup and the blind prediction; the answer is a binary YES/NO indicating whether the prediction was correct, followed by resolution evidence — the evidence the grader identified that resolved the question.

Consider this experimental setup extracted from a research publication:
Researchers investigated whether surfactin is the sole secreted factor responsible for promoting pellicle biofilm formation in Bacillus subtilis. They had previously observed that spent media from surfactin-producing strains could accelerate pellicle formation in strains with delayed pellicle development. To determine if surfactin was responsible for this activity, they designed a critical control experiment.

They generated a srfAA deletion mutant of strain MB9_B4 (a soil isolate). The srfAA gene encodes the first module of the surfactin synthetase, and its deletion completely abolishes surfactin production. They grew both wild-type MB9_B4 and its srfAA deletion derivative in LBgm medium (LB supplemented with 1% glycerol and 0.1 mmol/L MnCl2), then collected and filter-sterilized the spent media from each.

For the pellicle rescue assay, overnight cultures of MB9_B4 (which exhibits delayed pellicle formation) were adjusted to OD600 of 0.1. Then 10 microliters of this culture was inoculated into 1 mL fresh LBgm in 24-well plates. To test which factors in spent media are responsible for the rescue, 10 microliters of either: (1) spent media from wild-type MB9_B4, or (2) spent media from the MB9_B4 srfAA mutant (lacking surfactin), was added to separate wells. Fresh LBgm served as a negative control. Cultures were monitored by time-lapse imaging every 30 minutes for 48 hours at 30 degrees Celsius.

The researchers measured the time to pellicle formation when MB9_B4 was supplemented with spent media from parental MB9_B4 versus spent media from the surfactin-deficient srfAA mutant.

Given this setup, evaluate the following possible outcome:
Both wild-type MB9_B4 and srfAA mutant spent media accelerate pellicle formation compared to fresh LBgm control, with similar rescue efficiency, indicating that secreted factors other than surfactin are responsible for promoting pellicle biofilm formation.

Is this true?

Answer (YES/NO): YES